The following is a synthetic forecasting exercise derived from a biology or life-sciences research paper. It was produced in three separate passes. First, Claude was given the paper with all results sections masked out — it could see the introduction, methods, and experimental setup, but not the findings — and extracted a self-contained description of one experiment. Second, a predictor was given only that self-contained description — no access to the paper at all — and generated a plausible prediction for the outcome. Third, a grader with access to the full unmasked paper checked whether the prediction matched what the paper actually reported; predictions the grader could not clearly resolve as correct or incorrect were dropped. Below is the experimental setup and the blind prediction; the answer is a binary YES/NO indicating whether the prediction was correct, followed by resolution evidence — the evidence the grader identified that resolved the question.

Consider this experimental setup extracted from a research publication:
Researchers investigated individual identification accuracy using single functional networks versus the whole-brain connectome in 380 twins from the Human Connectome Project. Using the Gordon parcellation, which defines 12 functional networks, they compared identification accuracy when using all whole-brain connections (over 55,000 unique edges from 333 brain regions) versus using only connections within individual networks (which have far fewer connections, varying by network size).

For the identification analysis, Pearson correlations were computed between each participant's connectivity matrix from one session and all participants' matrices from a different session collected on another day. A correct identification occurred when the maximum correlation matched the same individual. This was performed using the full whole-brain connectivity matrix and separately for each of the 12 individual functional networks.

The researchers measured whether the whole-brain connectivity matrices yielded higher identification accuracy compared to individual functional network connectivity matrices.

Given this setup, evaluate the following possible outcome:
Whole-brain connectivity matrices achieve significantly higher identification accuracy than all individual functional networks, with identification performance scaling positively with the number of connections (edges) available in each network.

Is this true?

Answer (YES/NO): NO